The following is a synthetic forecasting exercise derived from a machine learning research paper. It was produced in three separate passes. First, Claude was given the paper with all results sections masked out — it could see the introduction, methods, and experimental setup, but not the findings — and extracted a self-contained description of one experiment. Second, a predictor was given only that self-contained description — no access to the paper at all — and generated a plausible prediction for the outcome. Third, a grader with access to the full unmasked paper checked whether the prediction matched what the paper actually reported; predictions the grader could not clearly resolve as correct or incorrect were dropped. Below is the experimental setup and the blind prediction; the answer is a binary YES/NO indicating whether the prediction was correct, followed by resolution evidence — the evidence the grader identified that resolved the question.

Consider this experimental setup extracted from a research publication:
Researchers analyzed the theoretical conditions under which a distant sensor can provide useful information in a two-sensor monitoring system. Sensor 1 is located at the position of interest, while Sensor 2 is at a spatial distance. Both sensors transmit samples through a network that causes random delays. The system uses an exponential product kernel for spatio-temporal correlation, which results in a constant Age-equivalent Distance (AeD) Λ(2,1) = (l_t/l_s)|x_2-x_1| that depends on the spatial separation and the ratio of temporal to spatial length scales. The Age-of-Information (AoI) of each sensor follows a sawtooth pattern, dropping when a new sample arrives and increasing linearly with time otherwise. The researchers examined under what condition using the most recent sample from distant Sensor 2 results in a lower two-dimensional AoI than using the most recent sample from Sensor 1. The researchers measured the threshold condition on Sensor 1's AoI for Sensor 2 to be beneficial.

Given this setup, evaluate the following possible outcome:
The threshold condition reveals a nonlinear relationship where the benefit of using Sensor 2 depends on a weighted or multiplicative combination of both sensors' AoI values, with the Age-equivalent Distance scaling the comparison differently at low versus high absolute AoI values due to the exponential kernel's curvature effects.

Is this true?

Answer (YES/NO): NO